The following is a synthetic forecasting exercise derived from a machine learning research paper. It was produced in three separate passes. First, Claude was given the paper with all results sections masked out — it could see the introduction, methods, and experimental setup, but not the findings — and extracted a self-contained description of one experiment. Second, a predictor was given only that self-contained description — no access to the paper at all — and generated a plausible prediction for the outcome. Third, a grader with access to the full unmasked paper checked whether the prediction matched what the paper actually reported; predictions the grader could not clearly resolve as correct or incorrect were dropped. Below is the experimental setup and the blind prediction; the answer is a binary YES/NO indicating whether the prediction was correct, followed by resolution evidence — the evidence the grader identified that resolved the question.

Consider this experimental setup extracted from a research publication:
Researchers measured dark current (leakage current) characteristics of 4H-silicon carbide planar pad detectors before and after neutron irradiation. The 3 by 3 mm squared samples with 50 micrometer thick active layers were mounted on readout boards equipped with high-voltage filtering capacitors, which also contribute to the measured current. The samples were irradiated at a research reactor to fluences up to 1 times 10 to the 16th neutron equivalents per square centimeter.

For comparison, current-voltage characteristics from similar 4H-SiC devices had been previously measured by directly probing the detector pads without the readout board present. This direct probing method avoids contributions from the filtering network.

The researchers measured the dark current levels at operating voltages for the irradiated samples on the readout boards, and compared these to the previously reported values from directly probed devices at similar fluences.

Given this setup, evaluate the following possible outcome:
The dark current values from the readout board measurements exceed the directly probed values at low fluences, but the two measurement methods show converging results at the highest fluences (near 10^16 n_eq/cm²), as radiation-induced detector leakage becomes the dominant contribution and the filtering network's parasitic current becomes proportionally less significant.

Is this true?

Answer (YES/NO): NO